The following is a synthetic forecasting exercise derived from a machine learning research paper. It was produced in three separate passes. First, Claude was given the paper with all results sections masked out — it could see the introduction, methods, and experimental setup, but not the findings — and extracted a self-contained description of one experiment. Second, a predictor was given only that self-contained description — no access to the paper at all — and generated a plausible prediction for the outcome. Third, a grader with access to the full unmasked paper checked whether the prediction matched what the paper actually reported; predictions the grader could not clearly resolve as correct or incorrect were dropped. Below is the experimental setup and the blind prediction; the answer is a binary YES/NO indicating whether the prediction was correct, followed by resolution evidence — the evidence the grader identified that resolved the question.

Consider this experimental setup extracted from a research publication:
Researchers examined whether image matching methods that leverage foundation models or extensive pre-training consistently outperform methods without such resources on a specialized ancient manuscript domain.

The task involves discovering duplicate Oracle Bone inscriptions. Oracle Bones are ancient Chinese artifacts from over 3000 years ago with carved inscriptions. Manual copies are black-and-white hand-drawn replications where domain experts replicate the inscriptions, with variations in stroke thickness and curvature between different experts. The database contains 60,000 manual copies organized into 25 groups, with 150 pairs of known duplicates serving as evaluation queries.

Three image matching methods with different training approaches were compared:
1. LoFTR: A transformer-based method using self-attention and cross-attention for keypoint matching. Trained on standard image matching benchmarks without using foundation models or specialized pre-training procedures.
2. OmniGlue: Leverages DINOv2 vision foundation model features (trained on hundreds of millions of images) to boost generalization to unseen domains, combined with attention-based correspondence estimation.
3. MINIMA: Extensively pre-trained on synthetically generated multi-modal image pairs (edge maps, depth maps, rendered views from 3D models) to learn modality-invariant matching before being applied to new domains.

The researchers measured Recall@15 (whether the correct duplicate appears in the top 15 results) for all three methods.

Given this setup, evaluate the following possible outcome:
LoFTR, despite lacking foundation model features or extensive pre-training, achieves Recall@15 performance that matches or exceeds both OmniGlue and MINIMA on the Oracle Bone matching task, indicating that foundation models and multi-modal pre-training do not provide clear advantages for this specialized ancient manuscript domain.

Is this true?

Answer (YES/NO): NO